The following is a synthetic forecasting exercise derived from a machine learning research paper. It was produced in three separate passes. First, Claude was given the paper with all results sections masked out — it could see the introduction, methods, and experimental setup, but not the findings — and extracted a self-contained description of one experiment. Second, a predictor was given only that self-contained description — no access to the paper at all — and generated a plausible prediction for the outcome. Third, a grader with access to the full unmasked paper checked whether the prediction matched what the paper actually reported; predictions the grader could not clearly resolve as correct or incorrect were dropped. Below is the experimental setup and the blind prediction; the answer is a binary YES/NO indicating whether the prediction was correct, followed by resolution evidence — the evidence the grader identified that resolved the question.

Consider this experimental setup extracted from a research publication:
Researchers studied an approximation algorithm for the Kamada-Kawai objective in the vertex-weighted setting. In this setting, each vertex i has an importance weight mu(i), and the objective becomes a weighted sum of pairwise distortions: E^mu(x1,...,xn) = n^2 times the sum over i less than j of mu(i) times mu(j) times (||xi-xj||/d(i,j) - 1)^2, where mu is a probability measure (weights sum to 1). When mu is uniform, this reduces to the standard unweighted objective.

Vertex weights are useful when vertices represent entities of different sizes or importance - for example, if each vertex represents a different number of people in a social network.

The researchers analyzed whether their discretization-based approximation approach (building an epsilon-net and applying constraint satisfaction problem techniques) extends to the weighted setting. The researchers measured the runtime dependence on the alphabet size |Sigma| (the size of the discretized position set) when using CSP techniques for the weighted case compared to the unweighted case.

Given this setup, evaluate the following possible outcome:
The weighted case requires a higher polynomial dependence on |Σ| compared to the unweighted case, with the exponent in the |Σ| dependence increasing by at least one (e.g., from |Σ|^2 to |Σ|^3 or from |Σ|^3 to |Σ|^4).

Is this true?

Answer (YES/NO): NO